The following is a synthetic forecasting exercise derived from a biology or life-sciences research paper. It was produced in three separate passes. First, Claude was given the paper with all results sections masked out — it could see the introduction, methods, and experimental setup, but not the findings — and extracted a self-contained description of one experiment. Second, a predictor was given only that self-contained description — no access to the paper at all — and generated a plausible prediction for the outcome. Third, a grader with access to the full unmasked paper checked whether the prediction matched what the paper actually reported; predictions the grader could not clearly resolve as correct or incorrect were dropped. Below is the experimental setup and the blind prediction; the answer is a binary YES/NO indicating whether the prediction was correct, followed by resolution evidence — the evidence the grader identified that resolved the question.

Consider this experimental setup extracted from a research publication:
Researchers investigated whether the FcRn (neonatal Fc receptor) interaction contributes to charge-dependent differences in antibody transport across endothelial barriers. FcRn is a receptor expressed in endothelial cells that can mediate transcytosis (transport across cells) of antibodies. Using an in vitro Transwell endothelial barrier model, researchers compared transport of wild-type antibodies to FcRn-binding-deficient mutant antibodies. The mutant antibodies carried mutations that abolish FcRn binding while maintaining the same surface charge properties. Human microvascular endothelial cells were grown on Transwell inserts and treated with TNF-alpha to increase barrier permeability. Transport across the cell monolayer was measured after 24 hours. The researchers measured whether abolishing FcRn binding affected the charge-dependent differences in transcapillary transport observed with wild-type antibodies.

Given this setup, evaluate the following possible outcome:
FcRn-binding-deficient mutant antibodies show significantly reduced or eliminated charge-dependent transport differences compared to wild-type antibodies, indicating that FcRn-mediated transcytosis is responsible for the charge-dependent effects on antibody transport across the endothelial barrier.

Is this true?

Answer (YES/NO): NO